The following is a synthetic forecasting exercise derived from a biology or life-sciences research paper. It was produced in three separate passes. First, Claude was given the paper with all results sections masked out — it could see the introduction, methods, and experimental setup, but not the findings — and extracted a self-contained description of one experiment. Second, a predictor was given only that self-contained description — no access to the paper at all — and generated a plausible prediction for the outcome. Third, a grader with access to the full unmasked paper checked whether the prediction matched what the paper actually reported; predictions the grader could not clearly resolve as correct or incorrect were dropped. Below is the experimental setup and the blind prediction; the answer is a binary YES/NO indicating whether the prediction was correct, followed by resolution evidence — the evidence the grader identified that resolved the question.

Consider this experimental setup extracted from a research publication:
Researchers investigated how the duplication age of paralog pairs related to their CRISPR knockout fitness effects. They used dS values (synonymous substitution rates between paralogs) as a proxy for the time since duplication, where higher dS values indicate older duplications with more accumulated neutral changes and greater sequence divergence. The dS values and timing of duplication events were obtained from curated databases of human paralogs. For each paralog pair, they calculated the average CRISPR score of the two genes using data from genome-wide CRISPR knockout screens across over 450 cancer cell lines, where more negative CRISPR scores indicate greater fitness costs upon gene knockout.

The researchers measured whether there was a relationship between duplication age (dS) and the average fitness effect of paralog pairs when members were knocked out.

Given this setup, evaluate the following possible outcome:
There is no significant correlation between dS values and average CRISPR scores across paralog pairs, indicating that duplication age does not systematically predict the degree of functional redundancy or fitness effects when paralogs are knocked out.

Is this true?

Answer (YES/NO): NO